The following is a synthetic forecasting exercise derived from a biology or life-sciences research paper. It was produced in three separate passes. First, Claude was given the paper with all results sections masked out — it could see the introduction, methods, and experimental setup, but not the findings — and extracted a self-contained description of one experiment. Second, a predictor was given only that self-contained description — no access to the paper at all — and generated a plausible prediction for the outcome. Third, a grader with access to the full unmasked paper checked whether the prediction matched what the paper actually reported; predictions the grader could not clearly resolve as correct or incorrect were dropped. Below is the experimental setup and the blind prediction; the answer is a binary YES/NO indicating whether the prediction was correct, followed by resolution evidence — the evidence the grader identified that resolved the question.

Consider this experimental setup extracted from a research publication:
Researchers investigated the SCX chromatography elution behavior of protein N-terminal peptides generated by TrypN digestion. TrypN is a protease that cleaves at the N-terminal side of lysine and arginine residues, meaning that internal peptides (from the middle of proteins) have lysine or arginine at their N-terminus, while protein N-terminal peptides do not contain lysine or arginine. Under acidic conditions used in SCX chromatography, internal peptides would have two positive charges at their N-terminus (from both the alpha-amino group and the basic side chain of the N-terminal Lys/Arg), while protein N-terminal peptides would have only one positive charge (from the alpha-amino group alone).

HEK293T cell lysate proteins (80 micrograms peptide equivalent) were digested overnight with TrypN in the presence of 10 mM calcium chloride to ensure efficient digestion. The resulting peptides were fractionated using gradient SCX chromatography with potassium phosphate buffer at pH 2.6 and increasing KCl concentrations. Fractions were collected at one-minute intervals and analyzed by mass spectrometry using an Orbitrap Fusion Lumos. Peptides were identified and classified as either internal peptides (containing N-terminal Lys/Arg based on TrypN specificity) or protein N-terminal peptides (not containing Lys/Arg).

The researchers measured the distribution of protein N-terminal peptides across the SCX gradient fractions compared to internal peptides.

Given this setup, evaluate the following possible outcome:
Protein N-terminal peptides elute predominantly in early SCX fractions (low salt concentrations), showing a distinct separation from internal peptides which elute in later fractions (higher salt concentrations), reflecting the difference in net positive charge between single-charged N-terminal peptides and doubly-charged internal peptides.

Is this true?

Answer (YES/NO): YES